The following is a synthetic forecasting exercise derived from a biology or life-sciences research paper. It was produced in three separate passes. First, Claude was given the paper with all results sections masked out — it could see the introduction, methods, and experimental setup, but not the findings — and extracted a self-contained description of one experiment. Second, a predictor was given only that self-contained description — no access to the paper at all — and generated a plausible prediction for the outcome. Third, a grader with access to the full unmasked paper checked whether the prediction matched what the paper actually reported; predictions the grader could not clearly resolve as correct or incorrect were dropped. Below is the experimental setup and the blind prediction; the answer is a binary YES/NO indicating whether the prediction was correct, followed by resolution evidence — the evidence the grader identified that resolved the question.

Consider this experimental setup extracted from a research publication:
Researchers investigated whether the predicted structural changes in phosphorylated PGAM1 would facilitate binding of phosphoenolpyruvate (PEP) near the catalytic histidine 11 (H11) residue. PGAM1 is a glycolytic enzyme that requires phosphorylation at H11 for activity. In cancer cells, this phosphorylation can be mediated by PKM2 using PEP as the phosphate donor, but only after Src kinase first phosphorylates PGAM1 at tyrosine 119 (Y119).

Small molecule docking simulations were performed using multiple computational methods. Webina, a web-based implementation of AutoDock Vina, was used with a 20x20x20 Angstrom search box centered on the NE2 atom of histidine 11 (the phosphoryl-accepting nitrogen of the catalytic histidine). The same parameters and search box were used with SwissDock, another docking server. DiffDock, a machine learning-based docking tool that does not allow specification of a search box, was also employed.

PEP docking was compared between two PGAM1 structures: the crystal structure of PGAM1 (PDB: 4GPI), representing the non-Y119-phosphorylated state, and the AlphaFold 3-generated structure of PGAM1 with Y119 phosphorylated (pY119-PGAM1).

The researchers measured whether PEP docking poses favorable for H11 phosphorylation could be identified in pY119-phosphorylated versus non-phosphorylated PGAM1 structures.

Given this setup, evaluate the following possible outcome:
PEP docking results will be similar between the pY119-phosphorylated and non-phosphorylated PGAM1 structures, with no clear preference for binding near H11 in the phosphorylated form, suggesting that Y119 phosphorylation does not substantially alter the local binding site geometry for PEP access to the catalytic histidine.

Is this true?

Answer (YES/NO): NO